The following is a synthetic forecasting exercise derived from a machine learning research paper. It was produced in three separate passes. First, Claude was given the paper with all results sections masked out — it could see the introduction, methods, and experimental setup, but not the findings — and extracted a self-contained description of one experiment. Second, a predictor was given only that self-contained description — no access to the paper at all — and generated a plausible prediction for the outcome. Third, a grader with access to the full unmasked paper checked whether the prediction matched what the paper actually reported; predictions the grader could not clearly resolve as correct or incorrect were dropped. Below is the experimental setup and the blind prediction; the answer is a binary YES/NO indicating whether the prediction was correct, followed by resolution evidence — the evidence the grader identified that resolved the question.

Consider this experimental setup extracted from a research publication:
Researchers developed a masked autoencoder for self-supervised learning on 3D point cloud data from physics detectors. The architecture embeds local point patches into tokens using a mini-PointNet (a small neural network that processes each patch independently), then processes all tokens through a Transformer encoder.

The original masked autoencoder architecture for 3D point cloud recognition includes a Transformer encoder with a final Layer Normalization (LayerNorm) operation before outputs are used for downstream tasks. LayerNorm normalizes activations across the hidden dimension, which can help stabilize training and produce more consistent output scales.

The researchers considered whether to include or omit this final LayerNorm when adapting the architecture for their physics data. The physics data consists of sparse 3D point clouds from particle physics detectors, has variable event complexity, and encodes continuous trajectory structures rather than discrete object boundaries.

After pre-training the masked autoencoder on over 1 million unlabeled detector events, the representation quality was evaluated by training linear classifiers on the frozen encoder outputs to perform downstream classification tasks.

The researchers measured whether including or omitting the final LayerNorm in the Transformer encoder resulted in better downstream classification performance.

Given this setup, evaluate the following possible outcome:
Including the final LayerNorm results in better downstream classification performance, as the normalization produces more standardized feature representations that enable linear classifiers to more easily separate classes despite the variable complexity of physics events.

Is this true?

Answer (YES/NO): NO